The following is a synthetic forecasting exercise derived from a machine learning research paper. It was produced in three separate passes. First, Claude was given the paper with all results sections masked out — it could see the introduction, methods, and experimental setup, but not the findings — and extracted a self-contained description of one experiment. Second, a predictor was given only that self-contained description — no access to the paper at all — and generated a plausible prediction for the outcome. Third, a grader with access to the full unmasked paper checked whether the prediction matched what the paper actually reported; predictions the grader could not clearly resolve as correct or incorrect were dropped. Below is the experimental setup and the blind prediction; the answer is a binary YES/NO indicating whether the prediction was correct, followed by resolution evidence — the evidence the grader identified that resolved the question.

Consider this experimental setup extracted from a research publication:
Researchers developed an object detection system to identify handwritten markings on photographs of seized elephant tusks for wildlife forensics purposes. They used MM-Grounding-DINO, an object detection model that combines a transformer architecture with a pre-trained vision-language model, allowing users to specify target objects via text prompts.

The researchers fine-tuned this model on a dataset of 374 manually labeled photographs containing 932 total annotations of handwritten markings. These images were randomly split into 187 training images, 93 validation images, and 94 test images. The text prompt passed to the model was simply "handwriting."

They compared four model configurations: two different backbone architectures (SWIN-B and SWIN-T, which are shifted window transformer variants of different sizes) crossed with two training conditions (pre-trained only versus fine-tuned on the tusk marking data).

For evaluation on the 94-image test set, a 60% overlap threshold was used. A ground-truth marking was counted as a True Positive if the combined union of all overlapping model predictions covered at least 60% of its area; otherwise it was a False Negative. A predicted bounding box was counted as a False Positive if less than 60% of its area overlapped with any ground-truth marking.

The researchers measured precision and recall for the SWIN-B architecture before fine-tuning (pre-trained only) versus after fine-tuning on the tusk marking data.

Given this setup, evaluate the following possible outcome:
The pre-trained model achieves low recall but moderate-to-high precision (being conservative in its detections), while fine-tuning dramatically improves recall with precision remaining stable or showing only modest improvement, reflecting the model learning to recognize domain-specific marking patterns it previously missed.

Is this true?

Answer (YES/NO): NO